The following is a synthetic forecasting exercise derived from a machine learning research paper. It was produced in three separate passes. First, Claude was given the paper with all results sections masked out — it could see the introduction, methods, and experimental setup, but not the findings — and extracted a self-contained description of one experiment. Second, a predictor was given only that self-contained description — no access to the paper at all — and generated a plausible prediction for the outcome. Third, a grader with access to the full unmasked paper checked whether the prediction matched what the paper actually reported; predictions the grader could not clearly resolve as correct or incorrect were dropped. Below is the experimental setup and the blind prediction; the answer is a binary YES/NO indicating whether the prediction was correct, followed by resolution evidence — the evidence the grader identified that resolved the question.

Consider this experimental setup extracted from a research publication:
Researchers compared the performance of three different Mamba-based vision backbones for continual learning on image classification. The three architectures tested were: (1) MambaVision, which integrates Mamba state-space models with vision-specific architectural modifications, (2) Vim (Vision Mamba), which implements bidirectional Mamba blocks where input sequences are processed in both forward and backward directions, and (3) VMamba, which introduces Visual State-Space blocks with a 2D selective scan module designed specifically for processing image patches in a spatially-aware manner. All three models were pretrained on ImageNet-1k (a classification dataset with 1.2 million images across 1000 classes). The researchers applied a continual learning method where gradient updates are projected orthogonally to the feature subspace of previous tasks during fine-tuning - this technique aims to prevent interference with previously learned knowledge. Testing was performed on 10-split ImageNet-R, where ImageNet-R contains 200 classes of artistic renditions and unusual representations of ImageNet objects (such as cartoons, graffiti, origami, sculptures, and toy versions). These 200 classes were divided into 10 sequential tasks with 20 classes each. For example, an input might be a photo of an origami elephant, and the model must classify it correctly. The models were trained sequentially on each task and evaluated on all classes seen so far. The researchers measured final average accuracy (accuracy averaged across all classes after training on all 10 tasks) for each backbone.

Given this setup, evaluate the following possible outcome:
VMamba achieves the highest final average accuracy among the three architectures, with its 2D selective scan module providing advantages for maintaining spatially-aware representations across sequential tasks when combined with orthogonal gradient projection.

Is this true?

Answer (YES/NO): NO